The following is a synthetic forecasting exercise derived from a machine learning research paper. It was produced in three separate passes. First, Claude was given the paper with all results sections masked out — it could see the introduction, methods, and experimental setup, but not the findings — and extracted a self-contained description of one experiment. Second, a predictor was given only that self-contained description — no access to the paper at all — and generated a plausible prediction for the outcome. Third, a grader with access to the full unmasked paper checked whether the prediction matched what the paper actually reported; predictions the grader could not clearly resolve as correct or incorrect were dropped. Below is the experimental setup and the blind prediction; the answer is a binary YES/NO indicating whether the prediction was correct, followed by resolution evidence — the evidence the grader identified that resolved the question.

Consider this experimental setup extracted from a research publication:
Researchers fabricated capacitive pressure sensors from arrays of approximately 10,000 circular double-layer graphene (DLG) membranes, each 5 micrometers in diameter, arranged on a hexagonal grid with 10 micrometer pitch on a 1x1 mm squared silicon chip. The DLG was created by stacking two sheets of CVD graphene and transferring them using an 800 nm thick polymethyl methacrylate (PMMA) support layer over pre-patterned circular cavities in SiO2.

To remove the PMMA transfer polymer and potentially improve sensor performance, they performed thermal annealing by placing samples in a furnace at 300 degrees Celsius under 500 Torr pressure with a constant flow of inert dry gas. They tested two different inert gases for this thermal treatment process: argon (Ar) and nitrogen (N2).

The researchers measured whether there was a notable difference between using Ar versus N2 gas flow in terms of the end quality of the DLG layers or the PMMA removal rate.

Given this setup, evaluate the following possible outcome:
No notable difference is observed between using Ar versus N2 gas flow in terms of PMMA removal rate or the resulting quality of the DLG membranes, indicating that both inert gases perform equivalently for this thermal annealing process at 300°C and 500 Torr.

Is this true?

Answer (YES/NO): YES